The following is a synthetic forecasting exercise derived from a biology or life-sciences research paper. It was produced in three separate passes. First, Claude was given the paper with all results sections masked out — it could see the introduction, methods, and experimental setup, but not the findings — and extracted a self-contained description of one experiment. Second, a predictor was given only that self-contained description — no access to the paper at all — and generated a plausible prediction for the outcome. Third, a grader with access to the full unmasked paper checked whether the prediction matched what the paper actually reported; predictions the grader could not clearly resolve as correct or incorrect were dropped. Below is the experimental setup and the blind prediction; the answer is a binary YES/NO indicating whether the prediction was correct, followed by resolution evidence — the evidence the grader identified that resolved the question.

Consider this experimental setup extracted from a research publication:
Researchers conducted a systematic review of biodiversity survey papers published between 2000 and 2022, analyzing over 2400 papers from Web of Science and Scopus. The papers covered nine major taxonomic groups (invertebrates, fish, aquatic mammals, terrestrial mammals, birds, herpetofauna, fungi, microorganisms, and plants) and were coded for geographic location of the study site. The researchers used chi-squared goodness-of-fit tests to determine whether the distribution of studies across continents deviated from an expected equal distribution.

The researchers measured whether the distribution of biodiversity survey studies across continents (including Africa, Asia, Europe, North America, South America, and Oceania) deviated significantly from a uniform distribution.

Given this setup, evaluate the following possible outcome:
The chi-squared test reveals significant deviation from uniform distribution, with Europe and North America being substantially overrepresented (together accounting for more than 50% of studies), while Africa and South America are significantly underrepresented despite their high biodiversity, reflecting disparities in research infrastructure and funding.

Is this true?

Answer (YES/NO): NO